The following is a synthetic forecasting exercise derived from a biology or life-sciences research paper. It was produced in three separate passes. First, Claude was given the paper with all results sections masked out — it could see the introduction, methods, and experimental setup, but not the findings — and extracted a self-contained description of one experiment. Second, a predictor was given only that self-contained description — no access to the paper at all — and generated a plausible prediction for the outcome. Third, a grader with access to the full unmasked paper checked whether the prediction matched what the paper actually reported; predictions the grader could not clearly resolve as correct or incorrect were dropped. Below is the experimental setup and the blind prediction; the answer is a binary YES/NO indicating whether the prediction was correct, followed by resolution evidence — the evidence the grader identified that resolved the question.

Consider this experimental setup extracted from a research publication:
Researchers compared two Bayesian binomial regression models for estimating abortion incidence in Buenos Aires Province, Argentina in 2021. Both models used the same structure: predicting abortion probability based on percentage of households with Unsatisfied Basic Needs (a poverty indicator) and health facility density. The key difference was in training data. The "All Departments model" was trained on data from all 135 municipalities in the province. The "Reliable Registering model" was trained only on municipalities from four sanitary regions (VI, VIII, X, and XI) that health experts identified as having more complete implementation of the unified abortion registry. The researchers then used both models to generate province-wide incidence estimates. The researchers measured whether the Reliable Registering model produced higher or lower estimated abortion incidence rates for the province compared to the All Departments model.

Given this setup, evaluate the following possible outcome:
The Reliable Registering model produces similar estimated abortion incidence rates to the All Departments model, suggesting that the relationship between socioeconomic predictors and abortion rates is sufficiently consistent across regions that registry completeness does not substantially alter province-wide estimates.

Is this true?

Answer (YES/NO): NO